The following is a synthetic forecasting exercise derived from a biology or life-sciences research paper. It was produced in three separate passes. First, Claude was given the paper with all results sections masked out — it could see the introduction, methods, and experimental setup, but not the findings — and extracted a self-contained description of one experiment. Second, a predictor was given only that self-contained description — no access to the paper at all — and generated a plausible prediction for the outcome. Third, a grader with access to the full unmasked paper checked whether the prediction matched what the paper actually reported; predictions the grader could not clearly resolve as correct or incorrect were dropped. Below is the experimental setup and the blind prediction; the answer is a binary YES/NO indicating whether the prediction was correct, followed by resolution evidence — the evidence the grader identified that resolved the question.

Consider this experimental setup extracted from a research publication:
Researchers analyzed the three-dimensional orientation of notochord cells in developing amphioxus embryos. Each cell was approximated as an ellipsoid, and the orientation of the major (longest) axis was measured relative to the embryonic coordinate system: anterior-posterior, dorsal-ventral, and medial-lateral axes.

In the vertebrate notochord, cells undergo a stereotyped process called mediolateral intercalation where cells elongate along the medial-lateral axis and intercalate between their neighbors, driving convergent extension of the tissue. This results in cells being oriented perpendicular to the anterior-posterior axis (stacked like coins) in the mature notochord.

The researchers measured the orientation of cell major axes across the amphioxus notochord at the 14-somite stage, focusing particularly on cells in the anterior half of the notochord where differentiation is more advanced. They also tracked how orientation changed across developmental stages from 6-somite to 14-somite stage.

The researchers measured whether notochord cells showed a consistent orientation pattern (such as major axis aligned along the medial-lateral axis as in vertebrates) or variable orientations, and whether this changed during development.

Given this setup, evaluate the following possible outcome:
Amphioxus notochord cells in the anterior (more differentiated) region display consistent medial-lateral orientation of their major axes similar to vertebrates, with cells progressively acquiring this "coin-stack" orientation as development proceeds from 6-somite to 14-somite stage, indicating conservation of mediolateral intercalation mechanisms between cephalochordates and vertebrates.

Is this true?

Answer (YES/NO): NO